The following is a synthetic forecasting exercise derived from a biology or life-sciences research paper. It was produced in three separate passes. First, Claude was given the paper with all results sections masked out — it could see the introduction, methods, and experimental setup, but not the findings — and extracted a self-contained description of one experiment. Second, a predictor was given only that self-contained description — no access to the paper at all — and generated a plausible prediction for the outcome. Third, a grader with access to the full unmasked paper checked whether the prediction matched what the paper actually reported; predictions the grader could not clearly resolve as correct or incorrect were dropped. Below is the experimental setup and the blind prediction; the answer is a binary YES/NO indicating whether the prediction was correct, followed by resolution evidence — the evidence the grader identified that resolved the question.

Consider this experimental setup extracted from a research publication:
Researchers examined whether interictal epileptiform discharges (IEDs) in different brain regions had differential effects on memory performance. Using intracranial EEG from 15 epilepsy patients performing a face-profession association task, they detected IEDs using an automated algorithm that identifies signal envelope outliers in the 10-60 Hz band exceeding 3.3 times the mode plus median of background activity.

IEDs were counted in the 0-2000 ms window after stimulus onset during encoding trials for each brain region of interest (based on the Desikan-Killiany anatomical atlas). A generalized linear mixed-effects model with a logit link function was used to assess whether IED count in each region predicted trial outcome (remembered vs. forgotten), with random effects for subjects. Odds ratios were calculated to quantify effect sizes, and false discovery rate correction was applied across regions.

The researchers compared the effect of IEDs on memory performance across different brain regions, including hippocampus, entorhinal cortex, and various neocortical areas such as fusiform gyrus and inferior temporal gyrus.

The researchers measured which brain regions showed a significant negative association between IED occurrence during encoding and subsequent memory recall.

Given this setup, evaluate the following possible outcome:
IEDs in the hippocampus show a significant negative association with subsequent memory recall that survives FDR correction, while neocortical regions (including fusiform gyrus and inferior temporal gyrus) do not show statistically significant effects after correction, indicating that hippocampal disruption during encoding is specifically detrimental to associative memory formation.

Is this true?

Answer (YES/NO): YES